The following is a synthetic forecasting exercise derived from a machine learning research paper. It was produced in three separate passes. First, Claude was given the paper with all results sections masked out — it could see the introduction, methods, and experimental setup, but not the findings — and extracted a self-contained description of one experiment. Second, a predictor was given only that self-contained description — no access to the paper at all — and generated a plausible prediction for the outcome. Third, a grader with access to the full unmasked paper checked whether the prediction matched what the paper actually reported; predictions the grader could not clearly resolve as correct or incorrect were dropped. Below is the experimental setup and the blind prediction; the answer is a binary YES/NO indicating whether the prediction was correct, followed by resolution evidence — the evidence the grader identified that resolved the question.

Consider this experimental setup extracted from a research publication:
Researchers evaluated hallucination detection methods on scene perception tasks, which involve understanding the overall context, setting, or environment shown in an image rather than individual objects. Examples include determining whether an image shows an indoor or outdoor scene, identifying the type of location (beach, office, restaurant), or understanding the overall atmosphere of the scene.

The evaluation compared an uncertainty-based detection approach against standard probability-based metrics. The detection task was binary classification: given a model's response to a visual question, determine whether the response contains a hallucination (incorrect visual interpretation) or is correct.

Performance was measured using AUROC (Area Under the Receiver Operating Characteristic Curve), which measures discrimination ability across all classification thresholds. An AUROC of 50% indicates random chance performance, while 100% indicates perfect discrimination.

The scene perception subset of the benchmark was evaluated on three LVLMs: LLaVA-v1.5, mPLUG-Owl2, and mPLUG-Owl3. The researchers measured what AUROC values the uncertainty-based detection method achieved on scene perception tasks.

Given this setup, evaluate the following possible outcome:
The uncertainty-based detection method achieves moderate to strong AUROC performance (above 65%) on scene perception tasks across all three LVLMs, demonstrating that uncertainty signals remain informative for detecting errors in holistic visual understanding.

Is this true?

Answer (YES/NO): YES